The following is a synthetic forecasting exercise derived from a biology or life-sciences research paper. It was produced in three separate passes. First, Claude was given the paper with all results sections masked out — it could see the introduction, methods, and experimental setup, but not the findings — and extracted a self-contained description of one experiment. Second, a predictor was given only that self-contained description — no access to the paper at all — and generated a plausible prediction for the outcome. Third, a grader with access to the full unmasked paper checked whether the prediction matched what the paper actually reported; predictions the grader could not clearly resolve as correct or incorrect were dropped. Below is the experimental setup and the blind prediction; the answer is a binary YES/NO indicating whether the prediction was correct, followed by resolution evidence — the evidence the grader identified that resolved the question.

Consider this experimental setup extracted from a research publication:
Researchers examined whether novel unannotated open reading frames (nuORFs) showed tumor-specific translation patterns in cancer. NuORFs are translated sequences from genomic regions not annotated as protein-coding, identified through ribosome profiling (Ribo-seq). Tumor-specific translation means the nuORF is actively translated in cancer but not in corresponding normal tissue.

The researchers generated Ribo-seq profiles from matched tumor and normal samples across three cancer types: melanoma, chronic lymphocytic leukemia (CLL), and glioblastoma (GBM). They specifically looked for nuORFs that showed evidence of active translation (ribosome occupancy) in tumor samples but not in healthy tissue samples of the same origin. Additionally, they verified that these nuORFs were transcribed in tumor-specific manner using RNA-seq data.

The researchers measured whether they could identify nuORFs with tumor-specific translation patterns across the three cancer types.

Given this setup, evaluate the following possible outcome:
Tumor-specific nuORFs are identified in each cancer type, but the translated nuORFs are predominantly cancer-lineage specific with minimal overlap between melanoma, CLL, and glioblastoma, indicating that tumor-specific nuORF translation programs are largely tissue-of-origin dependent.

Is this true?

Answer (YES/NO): YES